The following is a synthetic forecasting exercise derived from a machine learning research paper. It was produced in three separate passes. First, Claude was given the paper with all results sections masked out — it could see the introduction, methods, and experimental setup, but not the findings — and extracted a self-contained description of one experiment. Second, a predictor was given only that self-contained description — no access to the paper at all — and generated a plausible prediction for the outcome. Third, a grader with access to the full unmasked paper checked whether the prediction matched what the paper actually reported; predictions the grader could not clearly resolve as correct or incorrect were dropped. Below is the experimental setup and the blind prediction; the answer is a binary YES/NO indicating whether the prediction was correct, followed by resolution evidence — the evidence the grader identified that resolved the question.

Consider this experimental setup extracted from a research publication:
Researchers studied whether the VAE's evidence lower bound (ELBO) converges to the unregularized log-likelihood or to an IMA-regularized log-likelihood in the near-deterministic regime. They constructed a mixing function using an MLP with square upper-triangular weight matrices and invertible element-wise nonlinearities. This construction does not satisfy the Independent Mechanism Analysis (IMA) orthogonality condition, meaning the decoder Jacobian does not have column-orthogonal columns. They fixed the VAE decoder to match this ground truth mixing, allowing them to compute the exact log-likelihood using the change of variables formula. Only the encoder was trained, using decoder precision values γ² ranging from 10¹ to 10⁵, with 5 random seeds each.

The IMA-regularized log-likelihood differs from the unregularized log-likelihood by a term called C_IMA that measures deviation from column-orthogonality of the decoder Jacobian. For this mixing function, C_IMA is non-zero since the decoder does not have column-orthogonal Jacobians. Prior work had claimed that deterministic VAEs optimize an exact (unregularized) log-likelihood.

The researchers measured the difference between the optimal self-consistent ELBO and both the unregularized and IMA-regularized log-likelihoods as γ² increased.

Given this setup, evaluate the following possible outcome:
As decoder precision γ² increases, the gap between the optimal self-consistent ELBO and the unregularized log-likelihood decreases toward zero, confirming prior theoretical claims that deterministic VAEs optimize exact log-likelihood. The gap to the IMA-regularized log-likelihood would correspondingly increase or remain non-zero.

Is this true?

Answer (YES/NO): NO